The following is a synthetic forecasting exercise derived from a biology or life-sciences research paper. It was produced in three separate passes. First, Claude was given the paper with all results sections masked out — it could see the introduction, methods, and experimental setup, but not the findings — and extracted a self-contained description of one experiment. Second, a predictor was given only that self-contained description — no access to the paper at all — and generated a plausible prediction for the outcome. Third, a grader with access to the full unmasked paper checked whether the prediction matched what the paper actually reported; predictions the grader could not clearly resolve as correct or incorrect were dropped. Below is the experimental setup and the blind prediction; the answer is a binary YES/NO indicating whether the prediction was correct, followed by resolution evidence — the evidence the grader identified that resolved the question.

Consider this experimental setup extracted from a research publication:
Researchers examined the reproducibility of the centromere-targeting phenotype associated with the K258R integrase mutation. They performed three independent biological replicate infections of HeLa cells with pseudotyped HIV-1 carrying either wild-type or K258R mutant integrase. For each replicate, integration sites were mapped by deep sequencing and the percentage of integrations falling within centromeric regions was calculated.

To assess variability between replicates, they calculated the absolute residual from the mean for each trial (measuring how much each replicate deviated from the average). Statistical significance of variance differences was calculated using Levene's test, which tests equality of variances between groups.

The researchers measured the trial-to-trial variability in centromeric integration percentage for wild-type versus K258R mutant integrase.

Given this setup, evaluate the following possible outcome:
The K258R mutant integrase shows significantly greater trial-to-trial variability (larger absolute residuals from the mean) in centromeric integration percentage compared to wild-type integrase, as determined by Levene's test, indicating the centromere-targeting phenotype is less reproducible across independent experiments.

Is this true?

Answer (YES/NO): YES